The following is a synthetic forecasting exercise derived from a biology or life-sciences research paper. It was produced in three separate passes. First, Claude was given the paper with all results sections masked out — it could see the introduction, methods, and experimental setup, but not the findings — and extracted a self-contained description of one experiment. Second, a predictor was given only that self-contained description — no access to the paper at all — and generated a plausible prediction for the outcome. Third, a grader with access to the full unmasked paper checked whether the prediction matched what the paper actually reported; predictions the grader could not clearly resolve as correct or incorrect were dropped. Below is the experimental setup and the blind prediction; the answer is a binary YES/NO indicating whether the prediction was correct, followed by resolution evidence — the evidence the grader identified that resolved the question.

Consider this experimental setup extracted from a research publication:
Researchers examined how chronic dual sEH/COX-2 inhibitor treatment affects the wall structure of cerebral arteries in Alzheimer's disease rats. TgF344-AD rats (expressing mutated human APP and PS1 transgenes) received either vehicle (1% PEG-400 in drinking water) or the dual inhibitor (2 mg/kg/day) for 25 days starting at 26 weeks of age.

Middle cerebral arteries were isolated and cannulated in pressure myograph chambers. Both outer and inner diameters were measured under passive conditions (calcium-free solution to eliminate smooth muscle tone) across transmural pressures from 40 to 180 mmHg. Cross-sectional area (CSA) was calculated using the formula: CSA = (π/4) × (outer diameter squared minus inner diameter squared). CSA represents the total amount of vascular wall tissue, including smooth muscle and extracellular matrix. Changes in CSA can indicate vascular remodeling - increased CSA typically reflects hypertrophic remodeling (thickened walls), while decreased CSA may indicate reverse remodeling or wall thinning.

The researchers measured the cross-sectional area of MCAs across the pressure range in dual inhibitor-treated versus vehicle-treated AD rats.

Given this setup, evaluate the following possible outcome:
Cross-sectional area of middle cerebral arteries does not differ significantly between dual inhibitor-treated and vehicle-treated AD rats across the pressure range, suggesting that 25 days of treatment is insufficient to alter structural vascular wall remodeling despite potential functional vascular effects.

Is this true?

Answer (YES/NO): NO